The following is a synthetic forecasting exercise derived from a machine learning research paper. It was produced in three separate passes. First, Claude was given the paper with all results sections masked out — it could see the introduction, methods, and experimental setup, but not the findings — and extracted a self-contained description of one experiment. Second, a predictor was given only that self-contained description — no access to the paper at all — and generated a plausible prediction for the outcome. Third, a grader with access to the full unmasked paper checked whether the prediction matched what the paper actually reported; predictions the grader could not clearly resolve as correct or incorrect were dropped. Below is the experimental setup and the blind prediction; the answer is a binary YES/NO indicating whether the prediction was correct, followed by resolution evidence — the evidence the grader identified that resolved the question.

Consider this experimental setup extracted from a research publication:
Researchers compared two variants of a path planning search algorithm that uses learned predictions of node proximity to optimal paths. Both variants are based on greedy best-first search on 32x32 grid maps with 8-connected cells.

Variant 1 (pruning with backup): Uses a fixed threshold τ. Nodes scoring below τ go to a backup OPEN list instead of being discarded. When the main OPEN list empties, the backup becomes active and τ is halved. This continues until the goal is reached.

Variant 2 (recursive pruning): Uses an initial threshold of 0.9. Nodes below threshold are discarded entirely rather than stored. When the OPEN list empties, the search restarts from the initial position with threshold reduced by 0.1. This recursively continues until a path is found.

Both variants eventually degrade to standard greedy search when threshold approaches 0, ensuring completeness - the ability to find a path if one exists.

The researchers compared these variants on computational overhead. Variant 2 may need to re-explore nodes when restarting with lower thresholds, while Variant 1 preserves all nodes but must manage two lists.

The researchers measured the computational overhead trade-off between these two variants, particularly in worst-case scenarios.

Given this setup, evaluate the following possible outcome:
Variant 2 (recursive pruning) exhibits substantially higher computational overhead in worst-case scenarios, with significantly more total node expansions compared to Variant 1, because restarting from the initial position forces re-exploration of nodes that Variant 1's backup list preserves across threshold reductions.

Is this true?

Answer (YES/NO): NO